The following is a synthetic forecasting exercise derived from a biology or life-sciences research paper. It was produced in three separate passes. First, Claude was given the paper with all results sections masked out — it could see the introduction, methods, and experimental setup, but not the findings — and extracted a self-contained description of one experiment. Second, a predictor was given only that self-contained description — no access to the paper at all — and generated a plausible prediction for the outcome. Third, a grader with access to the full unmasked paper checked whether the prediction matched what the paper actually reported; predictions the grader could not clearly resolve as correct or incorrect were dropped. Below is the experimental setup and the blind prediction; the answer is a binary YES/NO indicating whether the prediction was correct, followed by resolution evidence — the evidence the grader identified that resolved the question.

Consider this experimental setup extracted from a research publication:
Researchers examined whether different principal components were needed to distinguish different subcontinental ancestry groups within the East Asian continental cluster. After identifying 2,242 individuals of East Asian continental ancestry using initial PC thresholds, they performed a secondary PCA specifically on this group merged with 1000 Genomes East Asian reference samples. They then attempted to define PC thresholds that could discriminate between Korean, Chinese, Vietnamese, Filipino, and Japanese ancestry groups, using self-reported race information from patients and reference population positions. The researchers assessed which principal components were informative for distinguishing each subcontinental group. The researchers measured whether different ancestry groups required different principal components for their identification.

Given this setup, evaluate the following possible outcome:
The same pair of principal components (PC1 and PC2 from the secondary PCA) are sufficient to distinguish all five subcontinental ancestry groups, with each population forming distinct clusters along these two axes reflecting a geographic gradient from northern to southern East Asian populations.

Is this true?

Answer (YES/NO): NO